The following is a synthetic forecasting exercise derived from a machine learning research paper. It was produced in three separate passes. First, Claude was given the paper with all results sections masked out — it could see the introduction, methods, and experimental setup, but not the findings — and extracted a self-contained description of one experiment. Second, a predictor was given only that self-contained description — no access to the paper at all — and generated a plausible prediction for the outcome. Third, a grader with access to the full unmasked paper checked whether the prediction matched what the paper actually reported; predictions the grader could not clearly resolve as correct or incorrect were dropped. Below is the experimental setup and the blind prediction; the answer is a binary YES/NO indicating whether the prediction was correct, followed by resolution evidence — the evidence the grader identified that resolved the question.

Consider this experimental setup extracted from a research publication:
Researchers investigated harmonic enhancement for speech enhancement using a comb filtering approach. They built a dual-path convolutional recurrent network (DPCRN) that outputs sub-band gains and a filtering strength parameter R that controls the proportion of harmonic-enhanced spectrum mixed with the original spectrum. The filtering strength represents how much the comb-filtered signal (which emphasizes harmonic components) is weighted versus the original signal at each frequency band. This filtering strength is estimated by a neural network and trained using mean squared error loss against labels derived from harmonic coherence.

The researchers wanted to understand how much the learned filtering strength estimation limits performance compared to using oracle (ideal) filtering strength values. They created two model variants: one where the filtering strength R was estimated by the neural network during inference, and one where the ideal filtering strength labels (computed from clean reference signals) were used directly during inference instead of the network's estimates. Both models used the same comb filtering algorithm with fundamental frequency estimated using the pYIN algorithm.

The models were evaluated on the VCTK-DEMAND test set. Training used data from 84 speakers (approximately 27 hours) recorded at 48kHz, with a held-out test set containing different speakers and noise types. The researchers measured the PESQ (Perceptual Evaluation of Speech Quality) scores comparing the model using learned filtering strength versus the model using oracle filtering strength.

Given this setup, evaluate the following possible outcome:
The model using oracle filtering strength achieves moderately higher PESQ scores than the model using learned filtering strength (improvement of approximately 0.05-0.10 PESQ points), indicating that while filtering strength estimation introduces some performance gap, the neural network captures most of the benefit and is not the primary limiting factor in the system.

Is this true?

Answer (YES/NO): NO